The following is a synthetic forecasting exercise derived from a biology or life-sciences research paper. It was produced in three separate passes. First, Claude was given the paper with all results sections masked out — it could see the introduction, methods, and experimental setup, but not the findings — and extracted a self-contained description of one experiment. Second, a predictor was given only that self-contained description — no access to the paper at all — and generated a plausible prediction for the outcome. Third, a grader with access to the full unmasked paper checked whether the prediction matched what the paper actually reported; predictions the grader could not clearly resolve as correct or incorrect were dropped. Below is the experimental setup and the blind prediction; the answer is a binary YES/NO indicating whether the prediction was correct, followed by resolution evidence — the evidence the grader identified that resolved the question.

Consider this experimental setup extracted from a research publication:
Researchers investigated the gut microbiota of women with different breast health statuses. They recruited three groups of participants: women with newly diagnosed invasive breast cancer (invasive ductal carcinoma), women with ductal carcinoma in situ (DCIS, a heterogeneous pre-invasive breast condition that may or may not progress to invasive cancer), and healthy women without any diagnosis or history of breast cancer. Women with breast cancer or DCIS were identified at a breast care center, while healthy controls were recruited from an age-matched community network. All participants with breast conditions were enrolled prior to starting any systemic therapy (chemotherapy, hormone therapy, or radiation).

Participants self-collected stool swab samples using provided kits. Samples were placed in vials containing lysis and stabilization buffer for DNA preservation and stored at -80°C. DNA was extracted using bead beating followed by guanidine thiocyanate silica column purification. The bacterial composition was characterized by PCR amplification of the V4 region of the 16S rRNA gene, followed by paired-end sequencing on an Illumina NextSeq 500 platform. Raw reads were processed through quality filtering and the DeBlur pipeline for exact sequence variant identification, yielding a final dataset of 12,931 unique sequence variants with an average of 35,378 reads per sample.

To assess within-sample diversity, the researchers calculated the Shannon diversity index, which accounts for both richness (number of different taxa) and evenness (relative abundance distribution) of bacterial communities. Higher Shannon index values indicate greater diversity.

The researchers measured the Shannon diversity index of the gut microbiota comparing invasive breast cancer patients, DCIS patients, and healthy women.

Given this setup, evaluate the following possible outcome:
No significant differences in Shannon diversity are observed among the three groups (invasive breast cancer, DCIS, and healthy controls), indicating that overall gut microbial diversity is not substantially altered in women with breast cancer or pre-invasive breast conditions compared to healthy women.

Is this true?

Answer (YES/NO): NO